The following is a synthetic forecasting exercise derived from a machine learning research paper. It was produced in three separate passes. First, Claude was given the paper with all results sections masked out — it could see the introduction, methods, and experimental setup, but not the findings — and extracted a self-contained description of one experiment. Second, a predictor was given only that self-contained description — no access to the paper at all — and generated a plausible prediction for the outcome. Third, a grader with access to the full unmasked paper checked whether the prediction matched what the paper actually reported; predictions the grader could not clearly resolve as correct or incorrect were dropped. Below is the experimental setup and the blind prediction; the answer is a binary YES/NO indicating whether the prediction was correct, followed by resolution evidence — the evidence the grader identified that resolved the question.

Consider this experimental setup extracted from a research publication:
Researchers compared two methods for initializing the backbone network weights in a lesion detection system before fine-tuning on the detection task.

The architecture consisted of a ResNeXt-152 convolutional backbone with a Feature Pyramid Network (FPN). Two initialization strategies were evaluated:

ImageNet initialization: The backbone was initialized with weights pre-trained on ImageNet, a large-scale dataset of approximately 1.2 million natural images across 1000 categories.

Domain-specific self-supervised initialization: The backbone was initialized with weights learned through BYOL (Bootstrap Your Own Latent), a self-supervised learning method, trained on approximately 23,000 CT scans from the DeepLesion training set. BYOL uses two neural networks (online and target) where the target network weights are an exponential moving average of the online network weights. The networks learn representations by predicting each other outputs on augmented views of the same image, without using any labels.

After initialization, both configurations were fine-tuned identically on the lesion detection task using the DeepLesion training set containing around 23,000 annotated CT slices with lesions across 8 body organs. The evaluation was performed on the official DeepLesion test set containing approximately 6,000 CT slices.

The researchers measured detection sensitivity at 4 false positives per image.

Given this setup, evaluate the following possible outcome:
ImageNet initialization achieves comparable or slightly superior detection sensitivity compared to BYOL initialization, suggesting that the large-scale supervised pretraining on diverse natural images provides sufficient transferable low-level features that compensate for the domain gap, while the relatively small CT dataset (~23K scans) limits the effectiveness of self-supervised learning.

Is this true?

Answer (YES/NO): YES